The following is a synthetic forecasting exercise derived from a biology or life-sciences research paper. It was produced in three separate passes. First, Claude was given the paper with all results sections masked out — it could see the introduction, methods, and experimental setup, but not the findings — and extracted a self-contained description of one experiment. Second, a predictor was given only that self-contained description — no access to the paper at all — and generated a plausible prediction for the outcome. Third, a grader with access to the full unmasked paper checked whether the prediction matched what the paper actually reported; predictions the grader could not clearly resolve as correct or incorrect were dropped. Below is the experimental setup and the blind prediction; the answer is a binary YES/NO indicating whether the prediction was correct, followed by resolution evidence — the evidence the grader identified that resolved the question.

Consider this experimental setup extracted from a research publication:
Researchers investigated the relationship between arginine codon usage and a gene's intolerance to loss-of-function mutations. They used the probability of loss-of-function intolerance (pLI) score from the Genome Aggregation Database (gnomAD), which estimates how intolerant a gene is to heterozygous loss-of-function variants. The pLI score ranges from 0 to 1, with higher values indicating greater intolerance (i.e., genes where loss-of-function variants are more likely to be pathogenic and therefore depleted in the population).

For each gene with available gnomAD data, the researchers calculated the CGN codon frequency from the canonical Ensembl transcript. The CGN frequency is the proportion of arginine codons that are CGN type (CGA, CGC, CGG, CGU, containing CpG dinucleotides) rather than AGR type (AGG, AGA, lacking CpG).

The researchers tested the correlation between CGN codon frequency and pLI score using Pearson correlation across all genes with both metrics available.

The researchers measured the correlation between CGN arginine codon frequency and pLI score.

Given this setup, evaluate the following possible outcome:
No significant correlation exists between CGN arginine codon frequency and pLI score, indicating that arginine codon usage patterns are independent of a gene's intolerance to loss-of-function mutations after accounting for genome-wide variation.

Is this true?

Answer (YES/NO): NO